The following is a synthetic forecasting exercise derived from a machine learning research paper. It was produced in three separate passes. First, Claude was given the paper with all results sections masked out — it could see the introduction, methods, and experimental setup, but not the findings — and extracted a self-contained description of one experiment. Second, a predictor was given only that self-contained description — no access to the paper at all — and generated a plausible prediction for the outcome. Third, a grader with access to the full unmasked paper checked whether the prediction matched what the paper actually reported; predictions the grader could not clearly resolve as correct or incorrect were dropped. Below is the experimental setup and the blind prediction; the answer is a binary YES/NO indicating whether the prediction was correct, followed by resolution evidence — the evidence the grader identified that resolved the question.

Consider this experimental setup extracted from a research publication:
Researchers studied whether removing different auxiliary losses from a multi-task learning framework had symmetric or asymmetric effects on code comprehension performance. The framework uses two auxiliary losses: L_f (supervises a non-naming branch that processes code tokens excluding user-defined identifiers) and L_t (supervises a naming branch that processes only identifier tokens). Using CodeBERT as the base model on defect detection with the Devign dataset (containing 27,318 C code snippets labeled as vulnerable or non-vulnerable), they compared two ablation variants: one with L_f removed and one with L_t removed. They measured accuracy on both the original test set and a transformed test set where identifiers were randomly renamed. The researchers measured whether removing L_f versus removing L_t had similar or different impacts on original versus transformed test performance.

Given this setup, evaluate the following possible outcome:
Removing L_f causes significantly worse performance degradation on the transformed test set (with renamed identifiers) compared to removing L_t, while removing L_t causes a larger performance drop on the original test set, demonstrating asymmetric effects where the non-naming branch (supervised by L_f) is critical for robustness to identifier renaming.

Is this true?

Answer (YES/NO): YES